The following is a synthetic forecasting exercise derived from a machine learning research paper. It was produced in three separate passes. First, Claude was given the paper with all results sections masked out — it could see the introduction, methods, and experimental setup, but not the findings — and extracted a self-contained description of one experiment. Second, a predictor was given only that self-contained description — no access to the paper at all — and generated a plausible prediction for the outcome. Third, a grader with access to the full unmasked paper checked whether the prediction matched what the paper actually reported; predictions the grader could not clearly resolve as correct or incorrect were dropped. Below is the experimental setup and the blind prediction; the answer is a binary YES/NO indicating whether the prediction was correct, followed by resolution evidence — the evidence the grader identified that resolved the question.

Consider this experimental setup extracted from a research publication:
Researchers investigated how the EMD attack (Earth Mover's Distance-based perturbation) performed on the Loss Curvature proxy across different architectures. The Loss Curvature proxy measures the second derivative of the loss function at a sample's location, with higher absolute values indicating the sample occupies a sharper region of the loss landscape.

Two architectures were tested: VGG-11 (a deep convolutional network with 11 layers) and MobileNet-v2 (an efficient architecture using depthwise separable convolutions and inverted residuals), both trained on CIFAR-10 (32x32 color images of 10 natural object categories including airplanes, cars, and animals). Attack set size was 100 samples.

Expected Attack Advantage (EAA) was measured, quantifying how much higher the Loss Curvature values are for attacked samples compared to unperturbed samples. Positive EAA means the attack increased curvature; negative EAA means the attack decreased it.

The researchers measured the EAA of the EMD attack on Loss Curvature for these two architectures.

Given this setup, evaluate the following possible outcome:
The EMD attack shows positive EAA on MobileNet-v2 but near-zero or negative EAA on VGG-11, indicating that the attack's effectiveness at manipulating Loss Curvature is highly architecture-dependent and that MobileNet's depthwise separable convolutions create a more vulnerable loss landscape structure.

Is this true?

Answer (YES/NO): NO